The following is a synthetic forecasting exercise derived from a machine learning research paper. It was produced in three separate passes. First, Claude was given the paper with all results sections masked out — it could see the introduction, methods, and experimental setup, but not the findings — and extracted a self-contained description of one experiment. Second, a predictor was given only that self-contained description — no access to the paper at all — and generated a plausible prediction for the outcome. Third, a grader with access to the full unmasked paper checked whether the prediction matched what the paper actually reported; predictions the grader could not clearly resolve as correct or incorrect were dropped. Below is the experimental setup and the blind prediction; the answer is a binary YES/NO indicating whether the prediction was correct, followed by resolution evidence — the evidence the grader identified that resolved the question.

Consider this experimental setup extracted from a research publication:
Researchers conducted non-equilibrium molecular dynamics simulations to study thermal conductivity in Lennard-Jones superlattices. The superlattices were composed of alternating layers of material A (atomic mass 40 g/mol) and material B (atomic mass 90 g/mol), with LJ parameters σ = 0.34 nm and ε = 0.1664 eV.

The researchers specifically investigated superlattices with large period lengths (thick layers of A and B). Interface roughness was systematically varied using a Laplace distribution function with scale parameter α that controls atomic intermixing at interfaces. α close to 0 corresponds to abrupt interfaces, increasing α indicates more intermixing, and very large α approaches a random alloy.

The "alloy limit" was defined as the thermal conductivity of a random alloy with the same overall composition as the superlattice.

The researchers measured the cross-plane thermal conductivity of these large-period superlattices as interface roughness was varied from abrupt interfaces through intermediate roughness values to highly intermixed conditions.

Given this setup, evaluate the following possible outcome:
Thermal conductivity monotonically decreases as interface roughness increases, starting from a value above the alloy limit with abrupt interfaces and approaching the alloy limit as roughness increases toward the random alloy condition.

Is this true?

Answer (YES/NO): NO